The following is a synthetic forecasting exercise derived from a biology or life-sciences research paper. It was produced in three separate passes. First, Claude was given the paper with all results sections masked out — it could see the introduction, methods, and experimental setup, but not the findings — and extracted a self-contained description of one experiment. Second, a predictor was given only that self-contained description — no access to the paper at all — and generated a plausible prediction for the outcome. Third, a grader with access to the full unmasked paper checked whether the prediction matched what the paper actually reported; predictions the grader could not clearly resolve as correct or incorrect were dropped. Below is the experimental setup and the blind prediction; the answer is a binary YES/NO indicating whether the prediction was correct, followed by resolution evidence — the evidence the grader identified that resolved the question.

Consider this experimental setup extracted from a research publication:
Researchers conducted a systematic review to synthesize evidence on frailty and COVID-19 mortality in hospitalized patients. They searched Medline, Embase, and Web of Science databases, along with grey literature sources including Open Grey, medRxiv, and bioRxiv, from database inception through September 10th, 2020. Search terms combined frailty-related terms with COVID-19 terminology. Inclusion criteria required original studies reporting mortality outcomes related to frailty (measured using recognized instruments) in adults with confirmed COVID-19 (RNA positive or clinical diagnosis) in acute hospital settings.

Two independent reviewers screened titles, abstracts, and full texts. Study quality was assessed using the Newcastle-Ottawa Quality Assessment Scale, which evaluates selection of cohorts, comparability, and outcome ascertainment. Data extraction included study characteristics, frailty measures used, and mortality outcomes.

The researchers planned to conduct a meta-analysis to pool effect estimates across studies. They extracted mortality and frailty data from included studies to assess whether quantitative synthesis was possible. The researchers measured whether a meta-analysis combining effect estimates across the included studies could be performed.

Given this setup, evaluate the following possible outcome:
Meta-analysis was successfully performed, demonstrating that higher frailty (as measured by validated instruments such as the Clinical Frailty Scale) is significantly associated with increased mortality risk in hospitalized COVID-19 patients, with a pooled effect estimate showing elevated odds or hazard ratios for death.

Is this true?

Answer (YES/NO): NO